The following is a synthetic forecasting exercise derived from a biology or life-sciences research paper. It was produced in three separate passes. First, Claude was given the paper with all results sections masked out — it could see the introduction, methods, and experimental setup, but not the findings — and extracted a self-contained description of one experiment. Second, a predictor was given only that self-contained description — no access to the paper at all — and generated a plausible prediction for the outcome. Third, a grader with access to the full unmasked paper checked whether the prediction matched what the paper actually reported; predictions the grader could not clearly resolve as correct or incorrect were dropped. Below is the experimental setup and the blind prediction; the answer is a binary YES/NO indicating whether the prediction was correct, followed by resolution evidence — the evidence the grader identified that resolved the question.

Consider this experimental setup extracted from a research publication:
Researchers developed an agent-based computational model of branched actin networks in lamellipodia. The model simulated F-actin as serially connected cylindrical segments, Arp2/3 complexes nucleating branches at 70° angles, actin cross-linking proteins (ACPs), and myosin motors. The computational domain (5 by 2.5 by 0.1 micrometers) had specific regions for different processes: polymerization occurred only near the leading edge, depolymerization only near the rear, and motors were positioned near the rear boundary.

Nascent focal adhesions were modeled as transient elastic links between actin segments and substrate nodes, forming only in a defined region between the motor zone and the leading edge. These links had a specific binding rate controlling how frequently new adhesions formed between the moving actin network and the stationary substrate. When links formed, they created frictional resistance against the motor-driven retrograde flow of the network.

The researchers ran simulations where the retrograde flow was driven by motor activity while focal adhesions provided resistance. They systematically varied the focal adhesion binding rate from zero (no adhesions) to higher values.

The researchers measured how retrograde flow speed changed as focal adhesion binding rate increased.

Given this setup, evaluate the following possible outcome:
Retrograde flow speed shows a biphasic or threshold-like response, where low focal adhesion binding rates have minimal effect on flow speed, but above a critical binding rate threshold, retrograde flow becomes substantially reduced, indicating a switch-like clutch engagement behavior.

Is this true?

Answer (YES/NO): NO